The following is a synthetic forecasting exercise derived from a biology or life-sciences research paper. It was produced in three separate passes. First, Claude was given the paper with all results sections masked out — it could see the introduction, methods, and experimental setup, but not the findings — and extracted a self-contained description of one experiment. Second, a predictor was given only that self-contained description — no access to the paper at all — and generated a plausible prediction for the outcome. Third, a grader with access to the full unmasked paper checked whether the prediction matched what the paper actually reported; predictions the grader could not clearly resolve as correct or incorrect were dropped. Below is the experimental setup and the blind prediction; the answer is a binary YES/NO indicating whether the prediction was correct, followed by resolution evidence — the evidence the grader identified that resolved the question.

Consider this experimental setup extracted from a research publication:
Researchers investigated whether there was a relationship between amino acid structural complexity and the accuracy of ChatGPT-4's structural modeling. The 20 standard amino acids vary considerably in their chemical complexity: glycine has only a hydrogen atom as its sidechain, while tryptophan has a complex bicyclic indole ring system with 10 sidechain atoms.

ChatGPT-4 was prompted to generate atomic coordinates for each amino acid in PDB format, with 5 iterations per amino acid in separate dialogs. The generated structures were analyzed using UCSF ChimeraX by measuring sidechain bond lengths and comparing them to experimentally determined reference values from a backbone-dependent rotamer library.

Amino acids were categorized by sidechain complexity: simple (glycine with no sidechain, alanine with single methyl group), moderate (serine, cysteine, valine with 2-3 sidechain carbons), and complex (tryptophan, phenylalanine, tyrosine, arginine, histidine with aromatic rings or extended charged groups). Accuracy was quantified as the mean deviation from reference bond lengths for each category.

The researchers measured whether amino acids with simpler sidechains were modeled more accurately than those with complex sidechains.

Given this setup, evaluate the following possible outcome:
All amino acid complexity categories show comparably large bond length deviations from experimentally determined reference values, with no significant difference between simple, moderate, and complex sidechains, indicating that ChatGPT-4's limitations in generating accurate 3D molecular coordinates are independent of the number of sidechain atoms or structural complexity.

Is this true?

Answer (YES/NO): NO